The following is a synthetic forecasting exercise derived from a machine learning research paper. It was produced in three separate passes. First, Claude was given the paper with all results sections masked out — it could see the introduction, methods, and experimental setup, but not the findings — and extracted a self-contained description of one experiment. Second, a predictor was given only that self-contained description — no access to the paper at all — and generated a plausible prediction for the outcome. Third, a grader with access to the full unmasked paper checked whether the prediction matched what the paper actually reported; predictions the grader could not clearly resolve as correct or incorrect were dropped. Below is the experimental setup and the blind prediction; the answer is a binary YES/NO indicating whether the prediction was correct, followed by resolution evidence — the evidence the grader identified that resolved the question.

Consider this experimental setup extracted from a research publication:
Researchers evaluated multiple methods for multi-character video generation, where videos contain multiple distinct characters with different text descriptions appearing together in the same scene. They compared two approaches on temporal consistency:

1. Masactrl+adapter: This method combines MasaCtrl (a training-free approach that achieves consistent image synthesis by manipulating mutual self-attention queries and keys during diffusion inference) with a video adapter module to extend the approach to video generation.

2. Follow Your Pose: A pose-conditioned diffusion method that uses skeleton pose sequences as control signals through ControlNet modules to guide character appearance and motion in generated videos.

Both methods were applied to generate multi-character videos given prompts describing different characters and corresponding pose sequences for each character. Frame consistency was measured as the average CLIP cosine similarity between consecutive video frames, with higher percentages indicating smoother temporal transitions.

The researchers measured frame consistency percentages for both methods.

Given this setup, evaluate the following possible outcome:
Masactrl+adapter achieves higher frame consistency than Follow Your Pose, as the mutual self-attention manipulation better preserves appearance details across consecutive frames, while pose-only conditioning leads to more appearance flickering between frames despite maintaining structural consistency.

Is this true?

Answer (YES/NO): NO